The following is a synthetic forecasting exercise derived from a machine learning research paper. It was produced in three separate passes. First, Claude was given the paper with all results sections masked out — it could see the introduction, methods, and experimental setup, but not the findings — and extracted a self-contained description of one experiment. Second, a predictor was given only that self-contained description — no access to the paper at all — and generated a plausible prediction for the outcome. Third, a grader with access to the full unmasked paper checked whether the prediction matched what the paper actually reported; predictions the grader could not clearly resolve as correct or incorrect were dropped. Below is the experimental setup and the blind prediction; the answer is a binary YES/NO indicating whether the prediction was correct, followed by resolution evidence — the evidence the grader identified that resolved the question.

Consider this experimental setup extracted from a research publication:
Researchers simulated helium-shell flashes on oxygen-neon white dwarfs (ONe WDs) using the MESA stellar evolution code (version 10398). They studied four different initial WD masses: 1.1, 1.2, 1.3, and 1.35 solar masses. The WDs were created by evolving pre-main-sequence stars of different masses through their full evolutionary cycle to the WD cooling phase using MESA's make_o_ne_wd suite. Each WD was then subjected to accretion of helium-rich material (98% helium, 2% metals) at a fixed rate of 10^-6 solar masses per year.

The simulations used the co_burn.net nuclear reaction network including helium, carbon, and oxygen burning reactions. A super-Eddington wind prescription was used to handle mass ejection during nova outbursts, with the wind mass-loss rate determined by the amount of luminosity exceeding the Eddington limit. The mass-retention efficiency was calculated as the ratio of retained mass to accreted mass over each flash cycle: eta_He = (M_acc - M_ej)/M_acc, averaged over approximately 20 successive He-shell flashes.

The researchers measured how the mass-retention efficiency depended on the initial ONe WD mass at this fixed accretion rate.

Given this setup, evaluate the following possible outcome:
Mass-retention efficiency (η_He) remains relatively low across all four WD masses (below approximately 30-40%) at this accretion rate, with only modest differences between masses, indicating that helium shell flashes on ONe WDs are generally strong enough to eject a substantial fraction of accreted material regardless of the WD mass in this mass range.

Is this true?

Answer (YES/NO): NO